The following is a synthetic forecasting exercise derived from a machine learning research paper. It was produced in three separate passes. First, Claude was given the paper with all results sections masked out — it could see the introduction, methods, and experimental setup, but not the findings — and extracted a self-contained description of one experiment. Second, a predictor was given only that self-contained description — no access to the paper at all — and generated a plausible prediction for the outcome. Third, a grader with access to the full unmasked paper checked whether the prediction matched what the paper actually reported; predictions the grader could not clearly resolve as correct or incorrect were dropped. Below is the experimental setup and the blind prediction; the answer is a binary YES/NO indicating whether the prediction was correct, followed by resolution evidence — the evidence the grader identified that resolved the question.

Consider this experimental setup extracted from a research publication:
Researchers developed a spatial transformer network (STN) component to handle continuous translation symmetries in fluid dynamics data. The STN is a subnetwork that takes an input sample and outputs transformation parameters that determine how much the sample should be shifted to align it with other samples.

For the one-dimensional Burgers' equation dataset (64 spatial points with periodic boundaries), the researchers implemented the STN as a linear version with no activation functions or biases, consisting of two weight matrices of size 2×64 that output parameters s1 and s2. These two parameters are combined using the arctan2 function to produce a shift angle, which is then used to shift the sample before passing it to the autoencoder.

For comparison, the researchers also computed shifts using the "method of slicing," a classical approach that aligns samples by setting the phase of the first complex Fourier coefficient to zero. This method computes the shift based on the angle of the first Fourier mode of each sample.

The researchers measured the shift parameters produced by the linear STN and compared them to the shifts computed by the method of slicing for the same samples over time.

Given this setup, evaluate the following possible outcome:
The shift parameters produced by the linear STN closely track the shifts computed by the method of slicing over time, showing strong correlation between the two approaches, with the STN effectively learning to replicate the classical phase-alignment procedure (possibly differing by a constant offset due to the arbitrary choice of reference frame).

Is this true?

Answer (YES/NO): YES